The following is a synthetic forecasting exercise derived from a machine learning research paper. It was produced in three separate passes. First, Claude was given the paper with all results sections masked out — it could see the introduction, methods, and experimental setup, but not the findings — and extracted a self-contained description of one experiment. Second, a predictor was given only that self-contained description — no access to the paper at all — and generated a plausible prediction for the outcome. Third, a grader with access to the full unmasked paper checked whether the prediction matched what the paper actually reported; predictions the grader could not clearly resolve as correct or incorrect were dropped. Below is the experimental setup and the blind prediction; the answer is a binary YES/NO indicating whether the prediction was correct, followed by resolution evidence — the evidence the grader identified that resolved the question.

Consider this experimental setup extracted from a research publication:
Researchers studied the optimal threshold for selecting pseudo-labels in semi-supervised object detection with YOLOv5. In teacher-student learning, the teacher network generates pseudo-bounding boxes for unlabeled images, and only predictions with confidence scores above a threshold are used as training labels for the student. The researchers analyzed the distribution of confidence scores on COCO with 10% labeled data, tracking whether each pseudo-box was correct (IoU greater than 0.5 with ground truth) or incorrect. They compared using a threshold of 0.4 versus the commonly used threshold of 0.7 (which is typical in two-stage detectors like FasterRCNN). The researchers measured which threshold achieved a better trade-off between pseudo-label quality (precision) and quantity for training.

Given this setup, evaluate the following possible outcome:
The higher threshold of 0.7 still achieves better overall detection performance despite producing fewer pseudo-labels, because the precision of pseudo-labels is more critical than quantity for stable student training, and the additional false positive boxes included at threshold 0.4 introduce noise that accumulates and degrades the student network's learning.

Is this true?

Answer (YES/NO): NO